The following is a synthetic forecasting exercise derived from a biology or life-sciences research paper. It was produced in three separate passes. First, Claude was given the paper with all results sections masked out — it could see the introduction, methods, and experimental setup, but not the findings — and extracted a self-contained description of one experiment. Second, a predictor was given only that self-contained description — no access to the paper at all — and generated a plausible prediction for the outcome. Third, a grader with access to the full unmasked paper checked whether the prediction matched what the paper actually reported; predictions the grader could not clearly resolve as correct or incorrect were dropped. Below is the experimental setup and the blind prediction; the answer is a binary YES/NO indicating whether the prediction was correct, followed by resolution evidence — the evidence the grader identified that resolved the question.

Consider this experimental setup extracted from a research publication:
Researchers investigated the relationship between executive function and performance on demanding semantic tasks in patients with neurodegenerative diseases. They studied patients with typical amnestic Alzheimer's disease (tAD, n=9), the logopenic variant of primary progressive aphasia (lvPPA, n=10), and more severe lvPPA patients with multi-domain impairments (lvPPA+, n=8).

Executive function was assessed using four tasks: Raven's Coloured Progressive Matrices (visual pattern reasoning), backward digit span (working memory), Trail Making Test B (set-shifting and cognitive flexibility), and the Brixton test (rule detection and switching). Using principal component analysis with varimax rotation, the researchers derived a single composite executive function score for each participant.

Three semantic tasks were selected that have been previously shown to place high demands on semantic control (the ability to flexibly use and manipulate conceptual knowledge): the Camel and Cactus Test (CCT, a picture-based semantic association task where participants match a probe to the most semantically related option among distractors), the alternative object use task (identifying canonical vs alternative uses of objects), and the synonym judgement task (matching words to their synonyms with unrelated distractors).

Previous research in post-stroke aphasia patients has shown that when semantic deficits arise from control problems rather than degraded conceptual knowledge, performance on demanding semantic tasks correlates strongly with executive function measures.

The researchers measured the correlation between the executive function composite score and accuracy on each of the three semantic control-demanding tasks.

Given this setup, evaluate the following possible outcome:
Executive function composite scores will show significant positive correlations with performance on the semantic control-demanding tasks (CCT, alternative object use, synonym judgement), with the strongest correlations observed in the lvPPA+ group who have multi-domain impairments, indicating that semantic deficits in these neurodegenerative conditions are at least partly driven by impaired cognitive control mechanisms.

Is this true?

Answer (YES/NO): NO